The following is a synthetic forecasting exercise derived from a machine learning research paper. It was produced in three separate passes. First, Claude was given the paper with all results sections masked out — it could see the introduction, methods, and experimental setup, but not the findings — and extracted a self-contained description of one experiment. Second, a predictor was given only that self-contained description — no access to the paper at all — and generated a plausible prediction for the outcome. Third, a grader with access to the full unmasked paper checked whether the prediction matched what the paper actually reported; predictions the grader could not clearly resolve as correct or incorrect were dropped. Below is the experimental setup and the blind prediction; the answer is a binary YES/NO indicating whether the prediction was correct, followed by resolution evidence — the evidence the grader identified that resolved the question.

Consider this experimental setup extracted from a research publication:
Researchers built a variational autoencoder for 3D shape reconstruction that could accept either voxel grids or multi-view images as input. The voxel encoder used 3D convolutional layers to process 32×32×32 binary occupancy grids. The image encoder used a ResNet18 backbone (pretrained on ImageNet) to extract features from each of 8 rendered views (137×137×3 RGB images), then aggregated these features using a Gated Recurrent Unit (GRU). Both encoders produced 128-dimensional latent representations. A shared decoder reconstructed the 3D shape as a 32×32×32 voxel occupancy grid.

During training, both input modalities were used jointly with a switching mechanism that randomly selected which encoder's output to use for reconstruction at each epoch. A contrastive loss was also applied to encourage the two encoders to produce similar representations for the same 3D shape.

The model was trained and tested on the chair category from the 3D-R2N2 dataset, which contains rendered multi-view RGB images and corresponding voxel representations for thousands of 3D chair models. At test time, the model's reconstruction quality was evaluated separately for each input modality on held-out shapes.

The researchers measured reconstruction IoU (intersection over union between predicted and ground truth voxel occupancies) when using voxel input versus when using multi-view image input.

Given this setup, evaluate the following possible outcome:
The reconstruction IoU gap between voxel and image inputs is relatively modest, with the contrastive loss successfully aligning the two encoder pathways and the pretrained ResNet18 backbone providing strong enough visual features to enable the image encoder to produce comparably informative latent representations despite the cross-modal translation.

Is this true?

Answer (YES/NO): NO